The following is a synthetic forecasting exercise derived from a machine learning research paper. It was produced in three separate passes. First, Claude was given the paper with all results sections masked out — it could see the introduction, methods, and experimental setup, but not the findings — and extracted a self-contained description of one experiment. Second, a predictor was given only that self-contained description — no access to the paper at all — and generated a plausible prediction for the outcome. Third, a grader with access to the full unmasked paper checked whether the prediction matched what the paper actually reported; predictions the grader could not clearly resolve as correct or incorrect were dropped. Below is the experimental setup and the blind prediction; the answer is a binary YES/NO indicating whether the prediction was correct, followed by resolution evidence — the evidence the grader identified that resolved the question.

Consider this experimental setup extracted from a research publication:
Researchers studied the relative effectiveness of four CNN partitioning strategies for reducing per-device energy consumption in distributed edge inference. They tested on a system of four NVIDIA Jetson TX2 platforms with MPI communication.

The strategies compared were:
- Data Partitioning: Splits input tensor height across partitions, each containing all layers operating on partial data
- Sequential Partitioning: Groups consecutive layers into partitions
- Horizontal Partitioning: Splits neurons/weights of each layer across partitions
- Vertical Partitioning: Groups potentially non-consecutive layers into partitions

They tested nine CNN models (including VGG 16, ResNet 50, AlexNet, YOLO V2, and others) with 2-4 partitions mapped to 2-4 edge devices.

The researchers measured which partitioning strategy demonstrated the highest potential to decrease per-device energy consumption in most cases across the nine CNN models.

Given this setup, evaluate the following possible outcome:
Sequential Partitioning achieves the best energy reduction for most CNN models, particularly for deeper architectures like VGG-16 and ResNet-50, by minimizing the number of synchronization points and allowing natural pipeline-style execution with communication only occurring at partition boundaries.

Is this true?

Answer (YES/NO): NO